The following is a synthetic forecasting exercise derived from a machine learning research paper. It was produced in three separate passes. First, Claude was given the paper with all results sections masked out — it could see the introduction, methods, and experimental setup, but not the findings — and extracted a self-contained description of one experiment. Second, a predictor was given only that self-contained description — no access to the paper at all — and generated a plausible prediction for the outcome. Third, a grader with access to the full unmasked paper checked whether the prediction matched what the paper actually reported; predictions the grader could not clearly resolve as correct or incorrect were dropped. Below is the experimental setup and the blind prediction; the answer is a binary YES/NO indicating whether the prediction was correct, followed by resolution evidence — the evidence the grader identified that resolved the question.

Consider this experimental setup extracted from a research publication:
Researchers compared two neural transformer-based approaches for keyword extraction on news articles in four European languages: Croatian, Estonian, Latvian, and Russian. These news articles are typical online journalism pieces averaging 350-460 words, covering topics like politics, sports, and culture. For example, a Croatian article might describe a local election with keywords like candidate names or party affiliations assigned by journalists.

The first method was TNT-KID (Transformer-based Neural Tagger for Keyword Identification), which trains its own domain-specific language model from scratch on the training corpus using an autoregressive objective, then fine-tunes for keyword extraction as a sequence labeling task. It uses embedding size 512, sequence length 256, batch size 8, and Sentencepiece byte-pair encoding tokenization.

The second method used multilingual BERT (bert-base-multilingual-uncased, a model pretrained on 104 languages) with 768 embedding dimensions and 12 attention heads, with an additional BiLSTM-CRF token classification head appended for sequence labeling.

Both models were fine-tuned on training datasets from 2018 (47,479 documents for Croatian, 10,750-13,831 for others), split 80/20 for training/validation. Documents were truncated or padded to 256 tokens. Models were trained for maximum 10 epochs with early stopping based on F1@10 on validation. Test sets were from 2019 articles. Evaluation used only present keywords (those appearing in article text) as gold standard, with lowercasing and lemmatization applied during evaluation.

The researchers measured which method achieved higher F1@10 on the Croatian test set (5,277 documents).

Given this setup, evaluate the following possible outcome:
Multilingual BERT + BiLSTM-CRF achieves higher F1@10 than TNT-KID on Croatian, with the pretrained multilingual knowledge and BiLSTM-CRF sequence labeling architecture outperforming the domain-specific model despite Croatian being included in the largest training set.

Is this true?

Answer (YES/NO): YES